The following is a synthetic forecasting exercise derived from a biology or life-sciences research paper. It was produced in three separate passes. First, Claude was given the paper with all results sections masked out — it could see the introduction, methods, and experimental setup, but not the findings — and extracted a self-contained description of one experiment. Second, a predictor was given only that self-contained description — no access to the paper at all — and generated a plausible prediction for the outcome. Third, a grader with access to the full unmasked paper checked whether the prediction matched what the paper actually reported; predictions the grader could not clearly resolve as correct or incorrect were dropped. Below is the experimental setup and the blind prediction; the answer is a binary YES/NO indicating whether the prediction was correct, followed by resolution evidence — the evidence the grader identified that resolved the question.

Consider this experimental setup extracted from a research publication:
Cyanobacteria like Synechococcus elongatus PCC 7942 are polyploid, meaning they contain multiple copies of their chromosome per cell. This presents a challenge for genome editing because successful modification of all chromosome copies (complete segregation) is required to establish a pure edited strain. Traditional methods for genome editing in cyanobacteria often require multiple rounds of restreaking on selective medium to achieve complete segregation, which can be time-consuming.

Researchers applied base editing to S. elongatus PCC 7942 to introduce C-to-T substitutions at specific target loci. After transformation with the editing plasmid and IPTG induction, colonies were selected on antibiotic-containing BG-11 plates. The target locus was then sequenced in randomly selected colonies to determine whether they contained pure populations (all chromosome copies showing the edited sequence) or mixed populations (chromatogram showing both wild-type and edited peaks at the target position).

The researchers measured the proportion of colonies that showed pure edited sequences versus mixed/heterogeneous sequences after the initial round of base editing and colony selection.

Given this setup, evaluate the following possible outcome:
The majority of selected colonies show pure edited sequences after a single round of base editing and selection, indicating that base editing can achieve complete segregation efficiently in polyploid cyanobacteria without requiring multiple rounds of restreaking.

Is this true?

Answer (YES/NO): NO